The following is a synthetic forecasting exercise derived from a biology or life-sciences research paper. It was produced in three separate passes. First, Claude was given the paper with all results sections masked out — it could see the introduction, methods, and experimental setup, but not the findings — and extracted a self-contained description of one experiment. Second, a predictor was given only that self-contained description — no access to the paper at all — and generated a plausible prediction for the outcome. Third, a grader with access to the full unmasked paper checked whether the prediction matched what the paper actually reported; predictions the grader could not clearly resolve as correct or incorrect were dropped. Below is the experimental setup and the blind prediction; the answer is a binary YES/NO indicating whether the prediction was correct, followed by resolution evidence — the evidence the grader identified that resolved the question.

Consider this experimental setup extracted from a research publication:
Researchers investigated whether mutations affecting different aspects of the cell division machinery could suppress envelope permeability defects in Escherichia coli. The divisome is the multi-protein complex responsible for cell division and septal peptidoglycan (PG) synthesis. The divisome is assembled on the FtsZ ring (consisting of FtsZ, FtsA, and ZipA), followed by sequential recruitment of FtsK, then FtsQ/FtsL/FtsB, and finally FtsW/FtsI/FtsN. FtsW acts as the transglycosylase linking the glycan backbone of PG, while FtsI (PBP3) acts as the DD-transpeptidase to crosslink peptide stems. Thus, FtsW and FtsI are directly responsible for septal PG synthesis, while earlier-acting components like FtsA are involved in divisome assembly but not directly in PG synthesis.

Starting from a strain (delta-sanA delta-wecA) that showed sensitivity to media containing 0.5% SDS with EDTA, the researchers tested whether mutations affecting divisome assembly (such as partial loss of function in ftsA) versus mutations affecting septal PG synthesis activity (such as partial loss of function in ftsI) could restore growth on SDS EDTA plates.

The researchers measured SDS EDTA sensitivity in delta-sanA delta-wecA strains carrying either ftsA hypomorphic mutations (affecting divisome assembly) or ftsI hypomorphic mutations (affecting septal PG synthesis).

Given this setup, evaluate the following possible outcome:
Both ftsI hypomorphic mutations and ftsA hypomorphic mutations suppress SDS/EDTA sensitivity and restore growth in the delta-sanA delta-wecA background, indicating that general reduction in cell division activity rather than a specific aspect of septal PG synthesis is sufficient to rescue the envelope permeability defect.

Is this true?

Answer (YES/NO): NO